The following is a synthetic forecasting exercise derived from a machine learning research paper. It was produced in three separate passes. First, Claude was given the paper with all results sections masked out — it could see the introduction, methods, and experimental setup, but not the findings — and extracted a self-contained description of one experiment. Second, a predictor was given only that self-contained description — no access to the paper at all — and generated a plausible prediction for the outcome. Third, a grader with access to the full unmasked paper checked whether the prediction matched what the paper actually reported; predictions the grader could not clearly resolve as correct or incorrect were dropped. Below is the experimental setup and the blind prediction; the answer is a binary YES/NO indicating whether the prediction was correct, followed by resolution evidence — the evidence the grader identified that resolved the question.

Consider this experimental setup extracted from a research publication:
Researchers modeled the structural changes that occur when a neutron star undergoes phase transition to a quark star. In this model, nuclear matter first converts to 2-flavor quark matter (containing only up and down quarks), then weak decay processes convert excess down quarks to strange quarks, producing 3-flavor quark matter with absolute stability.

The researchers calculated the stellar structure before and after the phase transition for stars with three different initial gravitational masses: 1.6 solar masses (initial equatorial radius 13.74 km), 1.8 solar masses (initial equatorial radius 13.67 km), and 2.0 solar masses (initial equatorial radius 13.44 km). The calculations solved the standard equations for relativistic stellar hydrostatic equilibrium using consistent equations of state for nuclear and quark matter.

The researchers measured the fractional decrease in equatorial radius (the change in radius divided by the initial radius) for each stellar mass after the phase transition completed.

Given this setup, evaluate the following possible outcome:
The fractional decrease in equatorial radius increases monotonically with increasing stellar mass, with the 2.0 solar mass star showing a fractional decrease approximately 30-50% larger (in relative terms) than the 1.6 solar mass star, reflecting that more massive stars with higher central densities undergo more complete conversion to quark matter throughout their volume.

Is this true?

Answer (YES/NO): NO